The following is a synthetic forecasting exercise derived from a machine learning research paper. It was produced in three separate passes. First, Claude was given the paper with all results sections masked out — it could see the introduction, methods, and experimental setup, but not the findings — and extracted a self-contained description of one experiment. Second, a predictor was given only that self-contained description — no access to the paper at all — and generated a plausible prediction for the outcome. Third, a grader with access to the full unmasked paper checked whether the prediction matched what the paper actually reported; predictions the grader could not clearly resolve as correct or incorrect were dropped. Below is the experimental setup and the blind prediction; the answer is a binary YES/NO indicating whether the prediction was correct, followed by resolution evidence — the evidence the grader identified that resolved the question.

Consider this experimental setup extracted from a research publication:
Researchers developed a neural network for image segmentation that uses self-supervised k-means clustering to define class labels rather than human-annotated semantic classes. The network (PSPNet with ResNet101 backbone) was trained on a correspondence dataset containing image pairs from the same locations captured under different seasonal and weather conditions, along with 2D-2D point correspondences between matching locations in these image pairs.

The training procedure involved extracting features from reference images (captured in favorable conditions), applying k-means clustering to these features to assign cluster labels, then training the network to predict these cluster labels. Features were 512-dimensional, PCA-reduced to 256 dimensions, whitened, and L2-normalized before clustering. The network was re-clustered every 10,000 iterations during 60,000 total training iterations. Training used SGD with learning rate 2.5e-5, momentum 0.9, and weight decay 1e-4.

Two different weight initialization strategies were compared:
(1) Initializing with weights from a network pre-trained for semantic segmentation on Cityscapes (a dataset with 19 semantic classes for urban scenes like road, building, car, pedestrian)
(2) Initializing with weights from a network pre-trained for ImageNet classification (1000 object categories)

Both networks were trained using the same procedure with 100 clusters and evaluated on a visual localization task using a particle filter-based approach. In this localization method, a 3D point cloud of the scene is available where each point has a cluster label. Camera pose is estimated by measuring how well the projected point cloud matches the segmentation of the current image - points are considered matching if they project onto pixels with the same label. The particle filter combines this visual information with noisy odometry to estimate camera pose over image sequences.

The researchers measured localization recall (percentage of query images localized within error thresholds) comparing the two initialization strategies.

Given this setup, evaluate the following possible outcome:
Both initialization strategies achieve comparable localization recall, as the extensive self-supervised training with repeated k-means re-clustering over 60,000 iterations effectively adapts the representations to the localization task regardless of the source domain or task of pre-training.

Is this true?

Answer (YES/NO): NO